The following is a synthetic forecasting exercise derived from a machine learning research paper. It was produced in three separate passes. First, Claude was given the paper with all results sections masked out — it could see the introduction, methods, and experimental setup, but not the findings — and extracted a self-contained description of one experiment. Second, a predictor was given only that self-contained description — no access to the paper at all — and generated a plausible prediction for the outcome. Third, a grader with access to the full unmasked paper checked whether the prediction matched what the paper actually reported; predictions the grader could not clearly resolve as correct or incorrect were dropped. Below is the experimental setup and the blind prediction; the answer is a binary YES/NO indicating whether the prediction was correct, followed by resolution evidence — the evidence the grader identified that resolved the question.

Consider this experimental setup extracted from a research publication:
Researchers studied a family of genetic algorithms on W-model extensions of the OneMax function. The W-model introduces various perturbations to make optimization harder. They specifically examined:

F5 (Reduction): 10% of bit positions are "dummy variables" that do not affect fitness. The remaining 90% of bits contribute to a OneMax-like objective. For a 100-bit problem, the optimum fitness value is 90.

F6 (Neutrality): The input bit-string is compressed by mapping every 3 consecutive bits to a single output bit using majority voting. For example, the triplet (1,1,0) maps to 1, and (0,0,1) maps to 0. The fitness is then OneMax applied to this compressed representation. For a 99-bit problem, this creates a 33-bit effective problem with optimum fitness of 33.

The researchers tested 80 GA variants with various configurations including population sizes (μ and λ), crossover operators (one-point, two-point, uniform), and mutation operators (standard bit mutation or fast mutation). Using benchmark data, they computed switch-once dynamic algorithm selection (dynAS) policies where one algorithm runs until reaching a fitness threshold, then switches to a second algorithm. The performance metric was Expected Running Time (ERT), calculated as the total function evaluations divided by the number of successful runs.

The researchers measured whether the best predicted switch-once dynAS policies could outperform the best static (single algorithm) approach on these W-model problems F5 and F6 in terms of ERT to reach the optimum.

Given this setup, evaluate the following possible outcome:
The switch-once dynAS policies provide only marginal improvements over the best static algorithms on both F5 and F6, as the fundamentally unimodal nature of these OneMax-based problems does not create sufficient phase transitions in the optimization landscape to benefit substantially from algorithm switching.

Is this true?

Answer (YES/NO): NO